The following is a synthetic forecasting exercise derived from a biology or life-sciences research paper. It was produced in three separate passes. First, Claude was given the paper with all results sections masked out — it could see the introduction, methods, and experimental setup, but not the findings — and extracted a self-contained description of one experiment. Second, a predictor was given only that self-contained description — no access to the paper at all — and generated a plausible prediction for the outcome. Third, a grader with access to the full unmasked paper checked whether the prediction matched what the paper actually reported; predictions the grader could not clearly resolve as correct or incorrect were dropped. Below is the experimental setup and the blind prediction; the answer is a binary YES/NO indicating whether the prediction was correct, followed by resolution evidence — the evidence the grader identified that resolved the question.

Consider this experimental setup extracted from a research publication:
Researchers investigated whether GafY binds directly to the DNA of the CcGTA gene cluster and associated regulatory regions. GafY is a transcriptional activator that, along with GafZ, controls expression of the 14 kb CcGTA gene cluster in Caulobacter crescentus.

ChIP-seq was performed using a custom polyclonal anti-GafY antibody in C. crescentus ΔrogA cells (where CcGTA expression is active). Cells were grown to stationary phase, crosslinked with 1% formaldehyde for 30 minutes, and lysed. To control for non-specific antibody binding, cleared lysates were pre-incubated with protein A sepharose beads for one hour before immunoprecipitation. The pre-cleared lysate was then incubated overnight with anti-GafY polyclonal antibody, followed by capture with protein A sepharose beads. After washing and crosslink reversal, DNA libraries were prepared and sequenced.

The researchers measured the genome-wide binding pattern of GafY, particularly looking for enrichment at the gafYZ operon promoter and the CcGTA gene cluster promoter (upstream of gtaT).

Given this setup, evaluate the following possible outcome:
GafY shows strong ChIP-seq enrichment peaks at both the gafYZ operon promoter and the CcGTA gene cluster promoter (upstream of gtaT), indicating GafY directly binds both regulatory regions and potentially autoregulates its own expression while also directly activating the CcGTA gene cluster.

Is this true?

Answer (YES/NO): YES